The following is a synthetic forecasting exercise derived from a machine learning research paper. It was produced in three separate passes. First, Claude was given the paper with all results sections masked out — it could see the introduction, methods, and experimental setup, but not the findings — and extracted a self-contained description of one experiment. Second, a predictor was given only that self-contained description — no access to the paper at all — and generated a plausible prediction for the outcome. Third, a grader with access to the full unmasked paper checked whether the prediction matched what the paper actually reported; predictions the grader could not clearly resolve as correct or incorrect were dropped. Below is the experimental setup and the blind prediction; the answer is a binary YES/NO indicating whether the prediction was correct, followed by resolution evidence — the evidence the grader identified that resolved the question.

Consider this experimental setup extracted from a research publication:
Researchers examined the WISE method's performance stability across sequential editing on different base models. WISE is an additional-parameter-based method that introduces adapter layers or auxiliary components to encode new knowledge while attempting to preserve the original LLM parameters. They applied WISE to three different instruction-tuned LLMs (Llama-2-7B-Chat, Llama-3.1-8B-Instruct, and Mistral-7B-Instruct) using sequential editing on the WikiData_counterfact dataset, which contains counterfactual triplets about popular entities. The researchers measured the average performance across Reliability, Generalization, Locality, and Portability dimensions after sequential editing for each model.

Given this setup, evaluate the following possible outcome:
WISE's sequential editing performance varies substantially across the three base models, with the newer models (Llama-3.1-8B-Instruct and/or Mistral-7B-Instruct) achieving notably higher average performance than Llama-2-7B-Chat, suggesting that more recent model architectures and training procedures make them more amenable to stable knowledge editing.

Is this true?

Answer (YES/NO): NO